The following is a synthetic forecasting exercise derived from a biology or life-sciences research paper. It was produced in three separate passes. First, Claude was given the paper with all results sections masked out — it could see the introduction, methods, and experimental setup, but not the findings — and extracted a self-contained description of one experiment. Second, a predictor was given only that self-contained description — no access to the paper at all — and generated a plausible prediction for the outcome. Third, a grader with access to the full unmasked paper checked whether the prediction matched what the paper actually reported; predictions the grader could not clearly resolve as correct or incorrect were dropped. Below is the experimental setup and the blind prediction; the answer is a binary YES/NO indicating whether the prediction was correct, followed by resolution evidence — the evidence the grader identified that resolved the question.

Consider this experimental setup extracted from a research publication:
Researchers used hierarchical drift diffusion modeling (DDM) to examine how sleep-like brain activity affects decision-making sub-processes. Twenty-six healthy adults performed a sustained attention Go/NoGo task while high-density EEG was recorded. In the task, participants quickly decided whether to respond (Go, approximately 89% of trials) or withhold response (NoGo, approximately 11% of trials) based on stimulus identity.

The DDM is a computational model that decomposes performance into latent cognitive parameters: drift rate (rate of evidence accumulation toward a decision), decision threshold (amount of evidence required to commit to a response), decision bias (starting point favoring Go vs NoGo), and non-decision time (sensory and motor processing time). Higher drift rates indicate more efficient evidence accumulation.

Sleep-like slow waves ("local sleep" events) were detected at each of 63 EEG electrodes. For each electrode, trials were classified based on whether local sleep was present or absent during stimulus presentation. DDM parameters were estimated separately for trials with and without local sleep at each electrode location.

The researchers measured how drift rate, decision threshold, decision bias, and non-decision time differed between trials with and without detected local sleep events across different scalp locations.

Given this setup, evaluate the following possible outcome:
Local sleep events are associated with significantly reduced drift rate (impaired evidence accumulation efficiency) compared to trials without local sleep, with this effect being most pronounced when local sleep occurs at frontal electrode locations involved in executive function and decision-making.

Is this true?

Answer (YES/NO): NO